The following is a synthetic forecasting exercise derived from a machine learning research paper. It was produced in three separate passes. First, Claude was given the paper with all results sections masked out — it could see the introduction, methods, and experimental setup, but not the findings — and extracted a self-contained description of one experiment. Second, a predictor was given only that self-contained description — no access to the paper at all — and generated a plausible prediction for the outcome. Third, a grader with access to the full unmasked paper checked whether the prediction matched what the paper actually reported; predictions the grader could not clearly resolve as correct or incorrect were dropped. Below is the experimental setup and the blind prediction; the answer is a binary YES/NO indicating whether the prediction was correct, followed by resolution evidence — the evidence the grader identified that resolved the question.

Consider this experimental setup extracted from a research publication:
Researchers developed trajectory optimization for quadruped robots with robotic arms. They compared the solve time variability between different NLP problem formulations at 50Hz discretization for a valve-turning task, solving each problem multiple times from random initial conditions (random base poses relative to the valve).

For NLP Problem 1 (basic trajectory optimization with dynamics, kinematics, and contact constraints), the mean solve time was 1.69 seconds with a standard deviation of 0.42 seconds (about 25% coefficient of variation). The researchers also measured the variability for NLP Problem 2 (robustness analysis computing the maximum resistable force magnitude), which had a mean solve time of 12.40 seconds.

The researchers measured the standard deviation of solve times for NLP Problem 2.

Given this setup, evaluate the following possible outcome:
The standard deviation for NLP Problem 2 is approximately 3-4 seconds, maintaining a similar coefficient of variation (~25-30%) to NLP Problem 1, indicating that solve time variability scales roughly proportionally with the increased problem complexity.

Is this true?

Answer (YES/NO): NO